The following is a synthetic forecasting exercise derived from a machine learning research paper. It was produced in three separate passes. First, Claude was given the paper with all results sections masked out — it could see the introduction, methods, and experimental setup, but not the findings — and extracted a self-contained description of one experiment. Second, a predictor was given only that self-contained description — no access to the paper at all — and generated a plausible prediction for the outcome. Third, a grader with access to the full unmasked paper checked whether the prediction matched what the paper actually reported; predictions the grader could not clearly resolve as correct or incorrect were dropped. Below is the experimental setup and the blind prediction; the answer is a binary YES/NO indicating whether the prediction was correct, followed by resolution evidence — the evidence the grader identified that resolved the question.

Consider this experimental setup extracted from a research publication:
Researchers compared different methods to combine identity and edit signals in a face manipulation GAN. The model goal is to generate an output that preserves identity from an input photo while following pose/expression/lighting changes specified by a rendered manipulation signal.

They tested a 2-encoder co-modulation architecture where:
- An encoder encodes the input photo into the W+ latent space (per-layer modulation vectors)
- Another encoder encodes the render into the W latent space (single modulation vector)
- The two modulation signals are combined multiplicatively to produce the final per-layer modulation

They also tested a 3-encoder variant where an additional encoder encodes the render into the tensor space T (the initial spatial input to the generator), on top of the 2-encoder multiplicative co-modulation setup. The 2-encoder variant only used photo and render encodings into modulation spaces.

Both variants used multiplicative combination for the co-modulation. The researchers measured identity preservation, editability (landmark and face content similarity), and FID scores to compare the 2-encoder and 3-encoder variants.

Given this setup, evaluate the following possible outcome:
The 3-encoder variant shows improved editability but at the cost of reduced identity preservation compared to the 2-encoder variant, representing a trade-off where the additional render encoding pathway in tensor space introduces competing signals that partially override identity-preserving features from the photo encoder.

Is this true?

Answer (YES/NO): NO